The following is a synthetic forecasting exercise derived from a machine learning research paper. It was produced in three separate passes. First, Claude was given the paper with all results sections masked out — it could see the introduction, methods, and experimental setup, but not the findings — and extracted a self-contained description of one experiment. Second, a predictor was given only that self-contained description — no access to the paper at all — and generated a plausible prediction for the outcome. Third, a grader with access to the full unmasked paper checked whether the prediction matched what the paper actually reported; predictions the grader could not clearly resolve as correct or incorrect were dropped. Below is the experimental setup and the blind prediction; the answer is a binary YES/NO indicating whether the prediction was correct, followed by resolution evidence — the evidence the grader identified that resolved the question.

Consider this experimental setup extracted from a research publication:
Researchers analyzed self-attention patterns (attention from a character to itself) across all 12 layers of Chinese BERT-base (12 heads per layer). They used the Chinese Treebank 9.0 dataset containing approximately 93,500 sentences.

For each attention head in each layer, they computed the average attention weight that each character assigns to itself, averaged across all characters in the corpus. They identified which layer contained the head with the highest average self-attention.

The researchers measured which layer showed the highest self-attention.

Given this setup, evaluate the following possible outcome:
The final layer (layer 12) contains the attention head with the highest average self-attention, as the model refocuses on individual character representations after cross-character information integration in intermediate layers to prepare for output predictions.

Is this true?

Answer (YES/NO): YES